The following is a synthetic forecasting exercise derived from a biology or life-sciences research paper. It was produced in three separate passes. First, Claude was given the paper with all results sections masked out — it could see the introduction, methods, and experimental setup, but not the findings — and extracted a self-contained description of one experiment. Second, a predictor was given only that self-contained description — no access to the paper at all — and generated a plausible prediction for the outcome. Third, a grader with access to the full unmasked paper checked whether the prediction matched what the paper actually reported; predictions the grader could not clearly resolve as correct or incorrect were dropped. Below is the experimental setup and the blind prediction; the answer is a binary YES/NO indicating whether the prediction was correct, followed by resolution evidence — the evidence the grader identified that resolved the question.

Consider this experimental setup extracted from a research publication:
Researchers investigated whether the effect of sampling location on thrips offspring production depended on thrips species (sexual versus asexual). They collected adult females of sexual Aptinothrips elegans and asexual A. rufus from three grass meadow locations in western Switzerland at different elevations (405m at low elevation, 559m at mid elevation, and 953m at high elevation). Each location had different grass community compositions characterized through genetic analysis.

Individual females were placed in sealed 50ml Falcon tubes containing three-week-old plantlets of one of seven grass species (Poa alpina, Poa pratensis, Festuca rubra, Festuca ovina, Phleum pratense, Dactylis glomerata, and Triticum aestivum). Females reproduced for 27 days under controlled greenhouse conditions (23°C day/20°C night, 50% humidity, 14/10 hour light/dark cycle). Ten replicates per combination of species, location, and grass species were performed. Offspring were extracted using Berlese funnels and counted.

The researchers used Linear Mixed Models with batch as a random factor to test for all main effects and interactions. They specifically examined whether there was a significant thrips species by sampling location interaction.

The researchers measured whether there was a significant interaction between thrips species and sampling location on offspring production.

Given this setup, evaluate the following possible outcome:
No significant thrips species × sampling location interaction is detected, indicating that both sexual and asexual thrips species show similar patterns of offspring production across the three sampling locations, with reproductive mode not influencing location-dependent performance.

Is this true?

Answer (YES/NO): NO